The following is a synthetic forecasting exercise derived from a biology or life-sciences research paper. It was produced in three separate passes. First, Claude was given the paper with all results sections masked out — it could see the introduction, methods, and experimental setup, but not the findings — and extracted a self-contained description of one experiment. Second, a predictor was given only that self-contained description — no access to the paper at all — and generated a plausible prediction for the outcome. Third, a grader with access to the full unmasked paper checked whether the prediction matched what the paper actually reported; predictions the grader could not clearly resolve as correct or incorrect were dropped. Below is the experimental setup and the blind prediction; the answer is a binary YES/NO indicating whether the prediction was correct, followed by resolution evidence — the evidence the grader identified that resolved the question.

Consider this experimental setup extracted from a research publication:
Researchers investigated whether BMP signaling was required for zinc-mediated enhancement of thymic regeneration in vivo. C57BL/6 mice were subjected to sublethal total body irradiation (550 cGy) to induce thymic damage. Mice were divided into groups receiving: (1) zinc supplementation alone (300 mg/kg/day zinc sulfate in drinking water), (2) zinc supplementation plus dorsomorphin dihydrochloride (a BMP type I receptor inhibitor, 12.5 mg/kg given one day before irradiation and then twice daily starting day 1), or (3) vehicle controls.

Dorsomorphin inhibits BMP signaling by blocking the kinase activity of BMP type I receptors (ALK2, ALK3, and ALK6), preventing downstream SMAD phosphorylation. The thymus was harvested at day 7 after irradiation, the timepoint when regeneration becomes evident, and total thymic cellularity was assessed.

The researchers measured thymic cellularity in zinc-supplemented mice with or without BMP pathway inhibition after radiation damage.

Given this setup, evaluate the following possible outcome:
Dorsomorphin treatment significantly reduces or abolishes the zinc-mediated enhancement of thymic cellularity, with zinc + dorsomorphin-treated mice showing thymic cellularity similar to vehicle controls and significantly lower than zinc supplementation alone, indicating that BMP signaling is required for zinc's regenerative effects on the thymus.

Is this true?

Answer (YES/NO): YES